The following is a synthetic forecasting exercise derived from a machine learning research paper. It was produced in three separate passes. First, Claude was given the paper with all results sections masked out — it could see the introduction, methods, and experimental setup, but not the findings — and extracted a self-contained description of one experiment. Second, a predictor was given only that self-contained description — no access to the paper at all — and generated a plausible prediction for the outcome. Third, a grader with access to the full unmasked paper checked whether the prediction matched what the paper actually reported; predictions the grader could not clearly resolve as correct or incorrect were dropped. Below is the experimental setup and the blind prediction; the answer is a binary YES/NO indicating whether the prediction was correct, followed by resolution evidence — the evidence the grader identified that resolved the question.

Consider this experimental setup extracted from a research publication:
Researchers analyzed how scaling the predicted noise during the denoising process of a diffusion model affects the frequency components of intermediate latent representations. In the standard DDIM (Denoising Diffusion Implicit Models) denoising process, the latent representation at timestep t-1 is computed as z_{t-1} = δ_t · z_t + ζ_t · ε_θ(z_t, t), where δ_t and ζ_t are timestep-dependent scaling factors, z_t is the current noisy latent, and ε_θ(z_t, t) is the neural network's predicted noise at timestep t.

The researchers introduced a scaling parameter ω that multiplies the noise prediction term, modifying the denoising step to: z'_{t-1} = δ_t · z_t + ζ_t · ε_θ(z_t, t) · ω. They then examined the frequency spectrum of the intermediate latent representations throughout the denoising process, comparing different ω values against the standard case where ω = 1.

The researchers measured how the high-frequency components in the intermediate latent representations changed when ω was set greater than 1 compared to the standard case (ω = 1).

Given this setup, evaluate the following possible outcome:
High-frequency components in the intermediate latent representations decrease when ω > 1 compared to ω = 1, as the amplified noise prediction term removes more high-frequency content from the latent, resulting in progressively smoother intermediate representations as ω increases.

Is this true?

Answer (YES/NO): YES